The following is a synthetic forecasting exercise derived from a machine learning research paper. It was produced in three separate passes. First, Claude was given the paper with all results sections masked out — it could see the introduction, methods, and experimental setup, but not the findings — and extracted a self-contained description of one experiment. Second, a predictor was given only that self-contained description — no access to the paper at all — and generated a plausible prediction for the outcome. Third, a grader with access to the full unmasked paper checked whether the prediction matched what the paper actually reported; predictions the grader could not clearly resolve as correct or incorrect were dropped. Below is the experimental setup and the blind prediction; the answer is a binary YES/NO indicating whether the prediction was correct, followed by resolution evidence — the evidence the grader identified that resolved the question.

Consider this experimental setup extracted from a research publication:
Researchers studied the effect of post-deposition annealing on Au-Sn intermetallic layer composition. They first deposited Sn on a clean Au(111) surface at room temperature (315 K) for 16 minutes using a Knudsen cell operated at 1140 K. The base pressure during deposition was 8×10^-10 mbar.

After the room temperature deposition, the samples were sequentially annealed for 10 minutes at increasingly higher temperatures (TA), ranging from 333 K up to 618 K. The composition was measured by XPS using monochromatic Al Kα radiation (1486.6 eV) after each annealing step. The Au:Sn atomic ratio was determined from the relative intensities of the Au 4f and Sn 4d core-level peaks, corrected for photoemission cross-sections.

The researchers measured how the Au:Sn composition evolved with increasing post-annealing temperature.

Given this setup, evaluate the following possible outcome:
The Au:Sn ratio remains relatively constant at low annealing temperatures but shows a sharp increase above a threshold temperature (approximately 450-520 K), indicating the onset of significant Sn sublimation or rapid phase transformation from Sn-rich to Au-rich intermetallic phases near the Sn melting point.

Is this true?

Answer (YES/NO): NO